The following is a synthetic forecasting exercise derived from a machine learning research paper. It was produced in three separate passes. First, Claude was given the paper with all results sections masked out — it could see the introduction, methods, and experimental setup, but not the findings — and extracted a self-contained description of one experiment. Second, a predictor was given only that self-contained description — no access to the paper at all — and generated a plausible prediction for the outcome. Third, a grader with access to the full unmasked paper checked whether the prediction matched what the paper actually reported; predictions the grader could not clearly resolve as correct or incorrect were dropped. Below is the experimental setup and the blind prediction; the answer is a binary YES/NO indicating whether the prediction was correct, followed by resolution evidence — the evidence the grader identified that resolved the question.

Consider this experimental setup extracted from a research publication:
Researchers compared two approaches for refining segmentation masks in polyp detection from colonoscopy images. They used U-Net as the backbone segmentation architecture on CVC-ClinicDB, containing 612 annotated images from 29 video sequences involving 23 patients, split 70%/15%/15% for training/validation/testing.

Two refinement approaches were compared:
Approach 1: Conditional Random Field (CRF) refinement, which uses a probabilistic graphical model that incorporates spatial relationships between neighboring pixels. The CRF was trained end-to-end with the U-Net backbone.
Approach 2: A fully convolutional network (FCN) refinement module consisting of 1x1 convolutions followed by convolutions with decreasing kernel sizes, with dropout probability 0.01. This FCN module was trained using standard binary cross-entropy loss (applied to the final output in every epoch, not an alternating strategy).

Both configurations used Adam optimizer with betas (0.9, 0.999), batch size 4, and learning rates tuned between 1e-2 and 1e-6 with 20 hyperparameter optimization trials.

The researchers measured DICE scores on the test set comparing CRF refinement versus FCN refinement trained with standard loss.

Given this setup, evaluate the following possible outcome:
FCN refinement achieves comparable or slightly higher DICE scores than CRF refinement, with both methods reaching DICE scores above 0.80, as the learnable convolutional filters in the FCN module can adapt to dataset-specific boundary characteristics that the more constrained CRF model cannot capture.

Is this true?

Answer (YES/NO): YES